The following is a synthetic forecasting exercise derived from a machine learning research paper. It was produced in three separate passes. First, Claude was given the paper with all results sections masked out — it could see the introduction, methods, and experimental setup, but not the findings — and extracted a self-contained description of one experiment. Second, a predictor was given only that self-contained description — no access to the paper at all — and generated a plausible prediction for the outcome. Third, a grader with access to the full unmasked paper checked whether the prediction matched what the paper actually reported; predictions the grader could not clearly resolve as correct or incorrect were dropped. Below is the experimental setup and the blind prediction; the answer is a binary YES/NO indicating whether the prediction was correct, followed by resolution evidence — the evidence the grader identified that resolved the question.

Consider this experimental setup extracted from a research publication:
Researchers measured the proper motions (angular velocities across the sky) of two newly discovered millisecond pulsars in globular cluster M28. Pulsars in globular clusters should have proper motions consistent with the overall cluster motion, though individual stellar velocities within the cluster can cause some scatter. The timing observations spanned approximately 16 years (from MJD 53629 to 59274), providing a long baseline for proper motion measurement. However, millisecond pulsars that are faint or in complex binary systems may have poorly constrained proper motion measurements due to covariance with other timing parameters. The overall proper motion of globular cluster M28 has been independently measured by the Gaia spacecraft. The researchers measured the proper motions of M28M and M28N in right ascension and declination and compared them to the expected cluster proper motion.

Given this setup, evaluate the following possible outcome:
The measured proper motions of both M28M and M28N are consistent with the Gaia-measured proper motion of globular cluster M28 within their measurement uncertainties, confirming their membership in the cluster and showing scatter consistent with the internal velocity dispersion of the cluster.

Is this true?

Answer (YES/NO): NO